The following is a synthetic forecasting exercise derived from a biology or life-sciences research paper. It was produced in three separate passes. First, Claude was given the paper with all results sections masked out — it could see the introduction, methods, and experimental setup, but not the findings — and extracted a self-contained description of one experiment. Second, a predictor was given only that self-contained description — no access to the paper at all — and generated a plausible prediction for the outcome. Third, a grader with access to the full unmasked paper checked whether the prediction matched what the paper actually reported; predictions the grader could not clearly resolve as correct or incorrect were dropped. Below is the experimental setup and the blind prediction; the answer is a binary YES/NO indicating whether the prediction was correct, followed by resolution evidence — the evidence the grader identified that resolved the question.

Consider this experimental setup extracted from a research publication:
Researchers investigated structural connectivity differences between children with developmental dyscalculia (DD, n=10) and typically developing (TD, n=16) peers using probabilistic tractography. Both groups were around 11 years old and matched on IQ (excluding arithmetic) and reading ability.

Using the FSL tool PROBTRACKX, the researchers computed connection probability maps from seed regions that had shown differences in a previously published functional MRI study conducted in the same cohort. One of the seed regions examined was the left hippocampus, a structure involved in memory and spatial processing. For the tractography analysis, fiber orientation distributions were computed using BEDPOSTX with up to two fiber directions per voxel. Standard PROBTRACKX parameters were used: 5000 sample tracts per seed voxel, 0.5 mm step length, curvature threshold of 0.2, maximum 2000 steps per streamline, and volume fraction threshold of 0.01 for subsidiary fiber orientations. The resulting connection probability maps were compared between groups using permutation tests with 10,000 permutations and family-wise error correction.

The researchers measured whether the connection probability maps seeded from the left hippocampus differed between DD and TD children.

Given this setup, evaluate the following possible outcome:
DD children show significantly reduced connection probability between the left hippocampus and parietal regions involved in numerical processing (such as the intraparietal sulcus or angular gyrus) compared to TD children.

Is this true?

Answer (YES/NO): NO